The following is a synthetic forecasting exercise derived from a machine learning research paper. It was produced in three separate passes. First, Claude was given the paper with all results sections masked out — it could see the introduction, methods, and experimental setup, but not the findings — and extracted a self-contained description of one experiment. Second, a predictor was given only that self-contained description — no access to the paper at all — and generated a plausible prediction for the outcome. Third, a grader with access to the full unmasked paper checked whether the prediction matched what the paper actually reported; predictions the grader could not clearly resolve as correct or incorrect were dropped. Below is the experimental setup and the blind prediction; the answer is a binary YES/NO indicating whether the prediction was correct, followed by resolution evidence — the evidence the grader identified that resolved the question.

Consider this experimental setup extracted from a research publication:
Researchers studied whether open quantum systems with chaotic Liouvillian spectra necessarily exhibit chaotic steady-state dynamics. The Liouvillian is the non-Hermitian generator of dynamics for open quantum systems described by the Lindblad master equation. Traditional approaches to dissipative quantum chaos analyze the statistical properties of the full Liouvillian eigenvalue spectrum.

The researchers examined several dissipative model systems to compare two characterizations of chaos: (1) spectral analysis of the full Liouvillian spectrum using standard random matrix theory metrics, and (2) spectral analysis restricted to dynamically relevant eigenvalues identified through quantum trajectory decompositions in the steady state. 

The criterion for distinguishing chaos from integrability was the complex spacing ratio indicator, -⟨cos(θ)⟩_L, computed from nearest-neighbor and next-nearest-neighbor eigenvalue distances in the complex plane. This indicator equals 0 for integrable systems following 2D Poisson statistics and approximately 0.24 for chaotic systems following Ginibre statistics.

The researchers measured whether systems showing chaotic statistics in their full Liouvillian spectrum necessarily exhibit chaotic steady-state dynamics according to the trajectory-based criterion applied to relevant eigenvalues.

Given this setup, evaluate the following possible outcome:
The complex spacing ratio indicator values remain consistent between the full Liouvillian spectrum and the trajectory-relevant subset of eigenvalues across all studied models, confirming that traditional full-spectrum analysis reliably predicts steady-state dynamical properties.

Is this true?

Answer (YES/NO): NO